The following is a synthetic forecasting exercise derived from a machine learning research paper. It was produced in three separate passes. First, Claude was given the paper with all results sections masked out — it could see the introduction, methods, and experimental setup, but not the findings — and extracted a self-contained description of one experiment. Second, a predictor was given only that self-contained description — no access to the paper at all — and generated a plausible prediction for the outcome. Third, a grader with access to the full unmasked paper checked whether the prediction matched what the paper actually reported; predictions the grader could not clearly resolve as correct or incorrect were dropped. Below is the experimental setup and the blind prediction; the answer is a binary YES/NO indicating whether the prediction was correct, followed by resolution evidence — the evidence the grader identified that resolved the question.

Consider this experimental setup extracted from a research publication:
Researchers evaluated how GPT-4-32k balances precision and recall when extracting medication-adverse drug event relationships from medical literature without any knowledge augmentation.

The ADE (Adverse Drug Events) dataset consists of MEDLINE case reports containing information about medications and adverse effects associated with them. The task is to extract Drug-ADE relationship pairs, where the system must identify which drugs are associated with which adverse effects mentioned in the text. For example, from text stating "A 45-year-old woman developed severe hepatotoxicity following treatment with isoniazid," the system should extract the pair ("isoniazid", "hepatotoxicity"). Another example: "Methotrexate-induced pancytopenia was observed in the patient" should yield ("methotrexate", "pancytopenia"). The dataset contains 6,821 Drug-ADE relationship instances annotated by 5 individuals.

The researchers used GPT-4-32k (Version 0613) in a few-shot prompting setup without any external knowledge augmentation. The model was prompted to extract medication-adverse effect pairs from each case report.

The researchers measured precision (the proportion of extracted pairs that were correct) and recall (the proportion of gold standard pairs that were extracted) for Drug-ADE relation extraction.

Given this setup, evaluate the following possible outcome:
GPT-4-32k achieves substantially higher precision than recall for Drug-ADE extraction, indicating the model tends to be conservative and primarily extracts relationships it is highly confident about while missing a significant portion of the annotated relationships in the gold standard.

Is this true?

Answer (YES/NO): YES